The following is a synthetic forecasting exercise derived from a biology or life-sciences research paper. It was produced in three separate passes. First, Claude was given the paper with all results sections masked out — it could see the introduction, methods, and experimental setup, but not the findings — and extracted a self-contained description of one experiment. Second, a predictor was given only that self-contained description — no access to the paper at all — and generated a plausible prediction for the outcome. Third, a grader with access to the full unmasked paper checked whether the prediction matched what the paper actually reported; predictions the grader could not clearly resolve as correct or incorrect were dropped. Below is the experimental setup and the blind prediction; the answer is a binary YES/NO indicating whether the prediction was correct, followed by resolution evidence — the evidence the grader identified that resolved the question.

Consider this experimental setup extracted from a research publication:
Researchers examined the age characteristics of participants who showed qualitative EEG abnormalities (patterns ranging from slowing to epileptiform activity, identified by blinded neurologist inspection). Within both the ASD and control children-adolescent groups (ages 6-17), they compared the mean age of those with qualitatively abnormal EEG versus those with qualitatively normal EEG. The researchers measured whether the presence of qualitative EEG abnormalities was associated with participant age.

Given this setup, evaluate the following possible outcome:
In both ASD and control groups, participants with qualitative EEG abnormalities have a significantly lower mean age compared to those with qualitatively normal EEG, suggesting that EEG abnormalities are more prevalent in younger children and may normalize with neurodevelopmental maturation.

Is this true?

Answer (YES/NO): YES